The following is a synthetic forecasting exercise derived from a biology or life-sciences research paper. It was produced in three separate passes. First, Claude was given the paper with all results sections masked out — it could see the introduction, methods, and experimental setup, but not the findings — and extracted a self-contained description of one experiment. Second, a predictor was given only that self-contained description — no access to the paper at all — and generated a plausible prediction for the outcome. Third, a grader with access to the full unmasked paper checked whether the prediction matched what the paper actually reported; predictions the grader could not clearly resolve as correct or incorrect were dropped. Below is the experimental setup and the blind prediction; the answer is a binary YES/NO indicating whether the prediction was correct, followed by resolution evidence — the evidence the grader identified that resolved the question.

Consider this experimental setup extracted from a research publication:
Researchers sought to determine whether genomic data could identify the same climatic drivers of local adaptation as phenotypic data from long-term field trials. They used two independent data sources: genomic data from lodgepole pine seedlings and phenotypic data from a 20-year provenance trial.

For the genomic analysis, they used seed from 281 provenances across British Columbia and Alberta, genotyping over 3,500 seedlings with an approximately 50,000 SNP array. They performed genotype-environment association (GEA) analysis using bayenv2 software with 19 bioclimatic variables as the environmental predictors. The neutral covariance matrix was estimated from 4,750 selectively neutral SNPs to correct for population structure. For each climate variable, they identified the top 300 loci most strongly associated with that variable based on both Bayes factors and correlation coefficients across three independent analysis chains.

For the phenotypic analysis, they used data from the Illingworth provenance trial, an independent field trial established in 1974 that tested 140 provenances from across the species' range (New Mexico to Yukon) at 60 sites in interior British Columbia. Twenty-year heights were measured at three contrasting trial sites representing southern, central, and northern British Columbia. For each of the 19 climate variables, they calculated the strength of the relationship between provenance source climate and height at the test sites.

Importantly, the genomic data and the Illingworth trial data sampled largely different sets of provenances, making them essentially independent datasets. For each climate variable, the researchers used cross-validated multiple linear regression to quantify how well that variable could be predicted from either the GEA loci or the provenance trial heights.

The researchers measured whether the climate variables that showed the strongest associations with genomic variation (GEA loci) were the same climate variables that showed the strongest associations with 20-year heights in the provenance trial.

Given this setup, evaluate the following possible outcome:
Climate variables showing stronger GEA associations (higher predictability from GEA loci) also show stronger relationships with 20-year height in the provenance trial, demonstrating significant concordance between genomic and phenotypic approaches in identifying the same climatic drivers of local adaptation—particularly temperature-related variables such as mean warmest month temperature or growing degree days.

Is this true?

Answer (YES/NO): NO